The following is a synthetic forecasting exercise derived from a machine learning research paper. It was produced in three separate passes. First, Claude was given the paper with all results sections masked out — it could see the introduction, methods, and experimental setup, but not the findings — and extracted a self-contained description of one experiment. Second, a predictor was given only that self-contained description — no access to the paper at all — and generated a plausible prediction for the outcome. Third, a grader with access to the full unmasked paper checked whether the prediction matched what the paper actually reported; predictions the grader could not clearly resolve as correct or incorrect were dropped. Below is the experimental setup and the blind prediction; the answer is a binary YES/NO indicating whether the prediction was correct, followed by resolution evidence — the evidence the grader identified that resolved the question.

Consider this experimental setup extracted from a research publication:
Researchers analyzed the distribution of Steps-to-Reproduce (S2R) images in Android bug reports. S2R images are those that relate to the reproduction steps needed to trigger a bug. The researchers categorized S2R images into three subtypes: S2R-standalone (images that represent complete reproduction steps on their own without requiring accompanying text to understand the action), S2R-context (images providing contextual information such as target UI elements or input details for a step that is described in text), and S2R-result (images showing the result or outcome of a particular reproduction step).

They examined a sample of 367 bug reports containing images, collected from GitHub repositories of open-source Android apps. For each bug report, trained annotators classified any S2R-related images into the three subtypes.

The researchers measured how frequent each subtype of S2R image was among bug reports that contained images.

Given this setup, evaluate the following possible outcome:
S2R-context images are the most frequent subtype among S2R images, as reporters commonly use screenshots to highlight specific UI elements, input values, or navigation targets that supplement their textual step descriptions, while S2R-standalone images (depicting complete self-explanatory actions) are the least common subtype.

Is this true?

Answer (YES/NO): YES